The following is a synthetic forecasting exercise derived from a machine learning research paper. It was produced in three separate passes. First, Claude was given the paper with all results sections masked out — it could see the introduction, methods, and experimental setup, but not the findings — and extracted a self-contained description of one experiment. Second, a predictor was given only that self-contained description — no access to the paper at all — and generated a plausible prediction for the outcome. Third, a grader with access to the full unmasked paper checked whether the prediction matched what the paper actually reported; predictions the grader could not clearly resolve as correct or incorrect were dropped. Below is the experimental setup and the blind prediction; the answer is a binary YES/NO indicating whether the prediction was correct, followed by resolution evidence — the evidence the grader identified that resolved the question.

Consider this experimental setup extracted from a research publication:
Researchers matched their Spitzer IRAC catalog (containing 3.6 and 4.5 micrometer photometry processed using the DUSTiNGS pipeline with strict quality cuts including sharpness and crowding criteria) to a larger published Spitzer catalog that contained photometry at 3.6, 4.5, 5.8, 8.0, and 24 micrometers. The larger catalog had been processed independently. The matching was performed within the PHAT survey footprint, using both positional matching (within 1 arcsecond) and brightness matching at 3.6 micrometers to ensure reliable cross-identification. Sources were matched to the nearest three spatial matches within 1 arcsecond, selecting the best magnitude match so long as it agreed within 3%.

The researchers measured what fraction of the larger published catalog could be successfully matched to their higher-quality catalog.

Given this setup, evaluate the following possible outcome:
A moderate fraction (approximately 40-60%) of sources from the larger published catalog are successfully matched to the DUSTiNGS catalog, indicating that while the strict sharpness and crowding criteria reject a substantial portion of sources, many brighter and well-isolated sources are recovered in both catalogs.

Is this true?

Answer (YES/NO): YES